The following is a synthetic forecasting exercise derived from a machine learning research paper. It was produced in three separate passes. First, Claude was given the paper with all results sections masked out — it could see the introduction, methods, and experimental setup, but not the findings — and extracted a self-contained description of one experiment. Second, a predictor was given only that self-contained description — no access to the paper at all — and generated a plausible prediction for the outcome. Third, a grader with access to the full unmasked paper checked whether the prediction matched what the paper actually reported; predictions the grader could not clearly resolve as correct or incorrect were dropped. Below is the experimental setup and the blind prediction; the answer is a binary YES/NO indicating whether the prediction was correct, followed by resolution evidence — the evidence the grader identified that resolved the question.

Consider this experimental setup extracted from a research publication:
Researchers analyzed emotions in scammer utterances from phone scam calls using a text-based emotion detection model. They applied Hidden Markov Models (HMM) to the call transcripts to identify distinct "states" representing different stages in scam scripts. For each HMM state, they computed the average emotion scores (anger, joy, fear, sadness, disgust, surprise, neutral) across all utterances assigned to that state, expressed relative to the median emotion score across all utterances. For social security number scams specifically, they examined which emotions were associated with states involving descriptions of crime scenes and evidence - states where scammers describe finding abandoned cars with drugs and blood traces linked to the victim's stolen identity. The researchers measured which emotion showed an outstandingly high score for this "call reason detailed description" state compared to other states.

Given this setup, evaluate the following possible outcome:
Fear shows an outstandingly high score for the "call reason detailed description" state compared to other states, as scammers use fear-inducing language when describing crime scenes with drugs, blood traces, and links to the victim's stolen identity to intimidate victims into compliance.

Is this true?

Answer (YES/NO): NO